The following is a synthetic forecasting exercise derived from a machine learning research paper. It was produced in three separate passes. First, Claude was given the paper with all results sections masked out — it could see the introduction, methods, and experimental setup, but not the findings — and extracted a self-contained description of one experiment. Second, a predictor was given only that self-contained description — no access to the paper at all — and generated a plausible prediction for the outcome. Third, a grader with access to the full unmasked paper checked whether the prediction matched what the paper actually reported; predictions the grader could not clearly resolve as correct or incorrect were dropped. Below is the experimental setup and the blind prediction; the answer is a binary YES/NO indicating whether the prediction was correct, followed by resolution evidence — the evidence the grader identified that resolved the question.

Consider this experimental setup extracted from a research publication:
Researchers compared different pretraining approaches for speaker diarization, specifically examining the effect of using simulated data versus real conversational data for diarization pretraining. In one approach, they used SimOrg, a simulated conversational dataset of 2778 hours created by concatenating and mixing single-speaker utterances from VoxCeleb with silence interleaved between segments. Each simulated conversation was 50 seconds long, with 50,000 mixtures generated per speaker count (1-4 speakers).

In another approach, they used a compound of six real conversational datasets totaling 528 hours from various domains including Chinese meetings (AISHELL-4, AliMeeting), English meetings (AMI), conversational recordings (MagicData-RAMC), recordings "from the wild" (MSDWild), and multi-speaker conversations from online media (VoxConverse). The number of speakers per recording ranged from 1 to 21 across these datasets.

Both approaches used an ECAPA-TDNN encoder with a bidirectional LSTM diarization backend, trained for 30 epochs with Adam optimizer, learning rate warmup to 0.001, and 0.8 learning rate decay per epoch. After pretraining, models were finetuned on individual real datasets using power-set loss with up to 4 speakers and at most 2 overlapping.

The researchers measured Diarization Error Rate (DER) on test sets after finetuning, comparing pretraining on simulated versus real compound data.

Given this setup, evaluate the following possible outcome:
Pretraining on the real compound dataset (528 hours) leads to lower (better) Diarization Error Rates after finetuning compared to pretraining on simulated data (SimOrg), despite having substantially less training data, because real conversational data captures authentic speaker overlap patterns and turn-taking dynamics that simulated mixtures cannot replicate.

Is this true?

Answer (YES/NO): NO